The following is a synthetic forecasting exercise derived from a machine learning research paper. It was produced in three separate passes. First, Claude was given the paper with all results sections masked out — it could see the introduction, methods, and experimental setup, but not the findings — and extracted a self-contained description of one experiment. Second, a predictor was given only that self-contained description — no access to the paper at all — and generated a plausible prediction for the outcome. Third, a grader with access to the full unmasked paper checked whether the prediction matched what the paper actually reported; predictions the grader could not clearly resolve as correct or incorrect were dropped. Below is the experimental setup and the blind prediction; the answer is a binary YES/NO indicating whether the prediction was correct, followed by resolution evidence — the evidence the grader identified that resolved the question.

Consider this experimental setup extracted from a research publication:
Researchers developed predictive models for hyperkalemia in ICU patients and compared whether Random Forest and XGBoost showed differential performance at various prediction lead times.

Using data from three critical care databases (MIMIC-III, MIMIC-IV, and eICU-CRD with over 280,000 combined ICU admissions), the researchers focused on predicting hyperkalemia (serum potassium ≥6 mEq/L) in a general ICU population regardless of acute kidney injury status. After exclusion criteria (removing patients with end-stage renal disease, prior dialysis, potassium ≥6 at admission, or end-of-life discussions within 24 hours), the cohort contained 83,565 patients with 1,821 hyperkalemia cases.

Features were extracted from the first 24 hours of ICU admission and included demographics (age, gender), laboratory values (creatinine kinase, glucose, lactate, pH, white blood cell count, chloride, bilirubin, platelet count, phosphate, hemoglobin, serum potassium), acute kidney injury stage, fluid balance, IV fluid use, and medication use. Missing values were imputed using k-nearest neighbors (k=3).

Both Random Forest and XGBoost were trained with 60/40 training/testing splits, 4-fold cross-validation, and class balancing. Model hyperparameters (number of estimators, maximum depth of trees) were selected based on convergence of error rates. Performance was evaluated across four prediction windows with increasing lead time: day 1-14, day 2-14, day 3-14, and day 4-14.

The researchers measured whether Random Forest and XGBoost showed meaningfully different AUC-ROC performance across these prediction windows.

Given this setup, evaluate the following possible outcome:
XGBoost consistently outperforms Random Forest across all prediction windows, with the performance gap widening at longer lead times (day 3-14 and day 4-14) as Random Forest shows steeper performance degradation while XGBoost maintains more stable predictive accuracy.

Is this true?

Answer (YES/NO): NO